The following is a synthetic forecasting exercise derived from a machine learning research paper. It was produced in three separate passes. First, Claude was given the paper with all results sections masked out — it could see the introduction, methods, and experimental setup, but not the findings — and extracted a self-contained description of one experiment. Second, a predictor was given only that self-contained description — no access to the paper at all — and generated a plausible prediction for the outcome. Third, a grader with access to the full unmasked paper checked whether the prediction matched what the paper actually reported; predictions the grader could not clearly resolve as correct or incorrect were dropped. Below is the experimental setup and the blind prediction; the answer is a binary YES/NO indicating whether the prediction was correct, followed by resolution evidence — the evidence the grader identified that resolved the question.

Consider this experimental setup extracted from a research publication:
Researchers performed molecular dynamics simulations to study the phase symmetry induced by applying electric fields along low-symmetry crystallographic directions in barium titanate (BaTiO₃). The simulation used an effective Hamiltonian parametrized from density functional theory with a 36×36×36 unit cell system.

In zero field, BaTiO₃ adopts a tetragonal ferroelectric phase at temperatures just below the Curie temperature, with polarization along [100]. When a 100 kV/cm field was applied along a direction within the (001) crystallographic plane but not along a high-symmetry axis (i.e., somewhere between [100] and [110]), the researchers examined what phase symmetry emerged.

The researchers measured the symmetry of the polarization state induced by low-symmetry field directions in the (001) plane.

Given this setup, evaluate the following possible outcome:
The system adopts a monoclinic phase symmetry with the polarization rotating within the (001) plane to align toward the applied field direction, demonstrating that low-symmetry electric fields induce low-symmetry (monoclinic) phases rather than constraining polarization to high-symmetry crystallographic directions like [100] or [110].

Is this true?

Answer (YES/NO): YES